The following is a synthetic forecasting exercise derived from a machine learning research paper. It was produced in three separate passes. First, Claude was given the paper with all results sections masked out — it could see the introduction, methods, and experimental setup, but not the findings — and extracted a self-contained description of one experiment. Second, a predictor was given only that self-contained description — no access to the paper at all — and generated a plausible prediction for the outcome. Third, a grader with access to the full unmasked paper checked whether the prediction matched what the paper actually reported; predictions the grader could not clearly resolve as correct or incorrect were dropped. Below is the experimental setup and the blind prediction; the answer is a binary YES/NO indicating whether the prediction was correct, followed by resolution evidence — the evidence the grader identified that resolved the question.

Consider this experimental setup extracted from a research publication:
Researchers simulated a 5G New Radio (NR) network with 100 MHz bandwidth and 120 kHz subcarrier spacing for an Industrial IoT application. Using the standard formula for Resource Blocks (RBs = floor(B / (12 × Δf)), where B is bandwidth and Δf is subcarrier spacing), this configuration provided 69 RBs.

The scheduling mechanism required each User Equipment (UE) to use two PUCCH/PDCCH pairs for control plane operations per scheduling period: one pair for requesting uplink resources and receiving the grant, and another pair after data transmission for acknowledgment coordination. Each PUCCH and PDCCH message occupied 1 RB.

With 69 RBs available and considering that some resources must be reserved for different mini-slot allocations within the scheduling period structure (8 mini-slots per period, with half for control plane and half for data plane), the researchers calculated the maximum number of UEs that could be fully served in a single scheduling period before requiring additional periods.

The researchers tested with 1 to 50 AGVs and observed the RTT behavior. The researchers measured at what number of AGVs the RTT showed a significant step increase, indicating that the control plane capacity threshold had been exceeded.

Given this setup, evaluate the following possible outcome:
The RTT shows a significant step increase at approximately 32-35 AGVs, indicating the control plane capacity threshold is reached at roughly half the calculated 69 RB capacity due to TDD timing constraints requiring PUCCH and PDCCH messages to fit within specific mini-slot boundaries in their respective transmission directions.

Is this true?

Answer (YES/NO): YES